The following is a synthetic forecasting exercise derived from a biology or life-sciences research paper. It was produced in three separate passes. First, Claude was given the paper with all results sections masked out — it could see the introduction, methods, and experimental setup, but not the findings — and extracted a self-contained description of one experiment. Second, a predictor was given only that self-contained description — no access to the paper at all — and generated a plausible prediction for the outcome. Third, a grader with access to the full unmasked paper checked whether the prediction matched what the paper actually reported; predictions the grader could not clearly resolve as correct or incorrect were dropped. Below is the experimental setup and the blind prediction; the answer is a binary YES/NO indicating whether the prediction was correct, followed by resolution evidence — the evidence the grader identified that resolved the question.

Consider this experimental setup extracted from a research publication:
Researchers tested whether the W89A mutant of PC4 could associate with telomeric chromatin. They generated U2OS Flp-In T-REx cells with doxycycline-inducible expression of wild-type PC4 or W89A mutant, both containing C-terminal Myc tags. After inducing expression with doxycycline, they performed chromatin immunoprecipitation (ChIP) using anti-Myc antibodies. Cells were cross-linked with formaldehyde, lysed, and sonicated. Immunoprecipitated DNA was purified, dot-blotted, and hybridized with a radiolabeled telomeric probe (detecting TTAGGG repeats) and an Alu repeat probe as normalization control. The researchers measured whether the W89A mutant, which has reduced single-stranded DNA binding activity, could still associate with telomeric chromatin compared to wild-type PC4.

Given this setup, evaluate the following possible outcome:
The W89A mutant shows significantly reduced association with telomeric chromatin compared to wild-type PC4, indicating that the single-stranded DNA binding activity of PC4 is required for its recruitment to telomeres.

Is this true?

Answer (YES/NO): NO